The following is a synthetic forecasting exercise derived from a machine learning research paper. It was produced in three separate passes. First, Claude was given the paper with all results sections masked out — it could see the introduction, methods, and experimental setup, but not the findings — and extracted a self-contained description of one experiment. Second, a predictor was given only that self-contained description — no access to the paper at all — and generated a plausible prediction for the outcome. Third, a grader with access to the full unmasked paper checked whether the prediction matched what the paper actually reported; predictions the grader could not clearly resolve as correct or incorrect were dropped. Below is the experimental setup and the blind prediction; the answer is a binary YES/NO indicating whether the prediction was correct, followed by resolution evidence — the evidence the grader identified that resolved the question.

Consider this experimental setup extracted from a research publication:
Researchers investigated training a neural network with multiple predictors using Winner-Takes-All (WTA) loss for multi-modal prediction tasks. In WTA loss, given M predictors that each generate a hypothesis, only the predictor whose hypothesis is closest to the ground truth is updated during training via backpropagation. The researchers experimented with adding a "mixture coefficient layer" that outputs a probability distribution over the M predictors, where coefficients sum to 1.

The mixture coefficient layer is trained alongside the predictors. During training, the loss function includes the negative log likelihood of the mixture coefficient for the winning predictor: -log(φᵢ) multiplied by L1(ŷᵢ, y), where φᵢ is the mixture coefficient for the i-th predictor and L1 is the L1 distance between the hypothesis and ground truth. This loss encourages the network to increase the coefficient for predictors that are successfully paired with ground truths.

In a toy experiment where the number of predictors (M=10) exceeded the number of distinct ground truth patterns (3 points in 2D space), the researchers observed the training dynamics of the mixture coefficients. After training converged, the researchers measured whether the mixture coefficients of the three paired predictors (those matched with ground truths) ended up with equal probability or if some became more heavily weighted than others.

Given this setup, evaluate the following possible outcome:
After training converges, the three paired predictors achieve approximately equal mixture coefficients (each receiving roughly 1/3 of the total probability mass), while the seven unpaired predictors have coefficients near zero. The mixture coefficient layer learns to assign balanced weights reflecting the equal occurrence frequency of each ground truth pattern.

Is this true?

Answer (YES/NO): NO